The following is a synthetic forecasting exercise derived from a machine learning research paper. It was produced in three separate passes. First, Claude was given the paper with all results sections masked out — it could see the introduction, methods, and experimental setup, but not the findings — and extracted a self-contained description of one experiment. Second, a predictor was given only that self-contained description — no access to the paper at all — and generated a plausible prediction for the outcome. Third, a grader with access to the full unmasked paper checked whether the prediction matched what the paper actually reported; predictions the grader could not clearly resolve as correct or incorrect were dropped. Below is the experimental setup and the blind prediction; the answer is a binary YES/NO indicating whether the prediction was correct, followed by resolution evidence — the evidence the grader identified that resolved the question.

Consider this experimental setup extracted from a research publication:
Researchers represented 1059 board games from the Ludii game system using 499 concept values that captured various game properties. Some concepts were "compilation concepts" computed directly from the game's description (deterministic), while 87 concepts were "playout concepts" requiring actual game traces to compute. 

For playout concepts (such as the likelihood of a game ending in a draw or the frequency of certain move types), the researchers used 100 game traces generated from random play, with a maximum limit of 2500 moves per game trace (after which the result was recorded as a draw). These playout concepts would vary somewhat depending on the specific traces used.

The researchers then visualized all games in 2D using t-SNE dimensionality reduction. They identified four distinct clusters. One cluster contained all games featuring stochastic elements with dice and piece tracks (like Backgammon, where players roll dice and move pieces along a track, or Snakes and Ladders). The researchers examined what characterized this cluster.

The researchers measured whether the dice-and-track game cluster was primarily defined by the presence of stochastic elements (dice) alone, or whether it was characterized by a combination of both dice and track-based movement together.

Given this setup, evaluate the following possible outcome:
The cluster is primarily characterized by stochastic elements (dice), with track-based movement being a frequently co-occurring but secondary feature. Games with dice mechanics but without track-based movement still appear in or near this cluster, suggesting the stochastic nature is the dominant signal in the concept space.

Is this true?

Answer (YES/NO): NO